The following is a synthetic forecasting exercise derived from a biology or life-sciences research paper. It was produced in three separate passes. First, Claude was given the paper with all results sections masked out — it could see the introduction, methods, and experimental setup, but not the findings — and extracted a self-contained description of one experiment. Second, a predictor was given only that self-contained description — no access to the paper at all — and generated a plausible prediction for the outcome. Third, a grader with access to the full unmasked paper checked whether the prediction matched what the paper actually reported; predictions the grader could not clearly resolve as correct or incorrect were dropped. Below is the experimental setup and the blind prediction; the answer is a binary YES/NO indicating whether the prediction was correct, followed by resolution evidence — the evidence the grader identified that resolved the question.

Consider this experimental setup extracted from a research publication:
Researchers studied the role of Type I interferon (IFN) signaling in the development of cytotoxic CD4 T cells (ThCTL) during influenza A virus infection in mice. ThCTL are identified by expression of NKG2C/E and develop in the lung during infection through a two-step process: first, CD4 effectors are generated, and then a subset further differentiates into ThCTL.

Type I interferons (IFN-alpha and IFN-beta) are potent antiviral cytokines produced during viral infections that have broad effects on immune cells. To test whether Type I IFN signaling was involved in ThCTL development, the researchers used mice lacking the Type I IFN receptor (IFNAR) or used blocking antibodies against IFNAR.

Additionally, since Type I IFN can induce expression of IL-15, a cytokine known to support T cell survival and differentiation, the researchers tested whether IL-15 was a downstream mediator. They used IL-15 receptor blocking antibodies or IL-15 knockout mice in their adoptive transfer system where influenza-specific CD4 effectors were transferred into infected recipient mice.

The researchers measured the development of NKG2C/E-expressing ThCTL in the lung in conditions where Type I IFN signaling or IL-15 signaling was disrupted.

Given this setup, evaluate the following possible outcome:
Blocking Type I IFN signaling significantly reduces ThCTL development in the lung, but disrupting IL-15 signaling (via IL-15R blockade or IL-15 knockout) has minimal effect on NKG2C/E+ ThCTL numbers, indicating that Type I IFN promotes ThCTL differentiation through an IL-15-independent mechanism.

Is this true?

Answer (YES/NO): NO